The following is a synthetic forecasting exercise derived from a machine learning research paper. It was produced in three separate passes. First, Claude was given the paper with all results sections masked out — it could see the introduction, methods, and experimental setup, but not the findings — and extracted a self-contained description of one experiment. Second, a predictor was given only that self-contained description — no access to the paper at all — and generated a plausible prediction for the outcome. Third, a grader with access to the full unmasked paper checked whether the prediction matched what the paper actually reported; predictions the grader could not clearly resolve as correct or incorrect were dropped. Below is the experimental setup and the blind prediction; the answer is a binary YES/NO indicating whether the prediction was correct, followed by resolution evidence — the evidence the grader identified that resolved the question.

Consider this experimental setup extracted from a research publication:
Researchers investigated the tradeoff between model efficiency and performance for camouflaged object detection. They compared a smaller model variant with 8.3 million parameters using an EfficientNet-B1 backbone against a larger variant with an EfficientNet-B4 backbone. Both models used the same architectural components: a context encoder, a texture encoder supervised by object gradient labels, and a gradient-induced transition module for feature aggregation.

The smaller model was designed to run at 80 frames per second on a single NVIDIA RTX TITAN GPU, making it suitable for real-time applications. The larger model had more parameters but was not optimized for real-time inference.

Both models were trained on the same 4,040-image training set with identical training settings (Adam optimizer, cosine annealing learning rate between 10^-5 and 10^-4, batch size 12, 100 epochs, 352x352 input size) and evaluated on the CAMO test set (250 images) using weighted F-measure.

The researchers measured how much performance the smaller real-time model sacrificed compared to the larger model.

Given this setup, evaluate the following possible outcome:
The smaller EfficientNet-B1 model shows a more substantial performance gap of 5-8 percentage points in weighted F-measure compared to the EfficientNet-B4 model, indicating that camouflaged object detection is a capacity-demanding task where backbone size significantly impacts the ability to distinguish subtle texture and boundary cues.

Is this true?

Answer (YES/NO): NO